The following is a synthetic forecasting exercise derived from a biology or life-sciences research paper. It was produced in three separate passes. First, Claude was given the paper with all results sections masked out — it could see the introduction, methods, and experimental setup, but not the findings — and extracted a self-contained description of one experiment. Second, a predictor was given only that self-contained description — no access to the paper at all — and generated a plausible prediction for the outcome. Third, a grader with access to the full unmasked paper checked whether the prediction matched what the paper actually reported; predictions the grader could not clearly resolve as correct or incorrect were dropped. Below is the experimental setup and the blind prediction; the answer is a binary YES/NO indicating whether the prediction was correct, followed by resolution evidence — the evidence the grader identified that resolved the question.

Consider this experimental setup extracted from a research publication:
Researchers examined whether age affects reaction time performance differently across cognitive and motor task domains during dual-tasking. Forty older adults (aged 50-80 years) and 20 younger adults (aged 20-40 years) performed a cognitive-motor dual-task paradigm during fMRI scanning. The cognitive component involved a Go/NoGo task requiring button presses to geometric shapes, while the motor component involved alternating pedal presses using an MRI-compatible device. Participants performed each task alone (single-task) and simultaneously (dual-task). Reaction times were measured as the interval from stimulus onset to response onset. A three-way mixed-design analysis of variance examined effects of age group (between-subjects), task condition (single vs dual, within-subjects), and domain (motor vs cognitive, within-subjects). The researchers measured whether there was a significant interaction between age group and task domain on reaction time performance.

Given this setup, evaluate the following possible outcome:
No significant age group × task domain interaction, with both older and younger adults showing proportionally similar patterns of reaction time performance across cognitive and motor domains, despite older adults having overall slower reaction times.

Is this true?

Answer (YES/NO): NO